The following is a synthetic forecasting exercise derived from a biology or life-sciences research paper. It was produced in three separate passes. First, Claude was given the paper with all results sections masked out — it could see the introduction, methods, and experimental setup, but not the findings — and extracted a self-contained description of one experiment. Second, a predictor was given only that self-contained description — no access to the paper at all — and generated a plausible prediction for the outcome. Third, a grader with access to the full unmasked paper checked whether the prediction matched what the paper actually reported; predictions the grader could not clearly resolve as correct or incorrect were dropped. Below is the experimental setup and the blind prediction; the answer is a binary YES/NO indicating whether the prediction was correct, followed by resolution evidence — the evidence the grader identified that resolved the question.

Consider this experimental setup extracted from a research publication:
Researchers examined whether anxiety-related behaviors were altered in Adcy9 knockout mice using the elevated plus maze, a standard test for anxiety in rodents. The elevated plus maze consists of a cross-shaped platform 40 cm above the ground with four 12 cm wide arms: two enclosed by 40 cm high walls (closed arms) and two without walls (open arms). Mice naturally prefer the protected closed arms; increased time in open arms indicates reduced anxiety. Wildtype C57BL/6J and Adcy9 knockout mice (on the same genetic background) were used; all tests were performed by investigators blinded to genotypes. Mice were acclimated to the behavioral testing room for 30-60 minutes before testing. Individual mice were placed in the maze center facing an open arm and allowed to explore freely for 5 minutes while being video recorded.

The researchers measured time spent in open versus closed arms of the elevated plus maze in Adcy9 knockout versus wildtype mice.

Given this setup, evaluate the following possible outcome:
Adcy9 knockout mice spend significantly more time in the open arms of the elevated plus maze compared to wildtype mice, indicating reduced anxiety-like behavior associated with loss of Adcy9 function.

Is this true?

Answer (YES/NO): NO